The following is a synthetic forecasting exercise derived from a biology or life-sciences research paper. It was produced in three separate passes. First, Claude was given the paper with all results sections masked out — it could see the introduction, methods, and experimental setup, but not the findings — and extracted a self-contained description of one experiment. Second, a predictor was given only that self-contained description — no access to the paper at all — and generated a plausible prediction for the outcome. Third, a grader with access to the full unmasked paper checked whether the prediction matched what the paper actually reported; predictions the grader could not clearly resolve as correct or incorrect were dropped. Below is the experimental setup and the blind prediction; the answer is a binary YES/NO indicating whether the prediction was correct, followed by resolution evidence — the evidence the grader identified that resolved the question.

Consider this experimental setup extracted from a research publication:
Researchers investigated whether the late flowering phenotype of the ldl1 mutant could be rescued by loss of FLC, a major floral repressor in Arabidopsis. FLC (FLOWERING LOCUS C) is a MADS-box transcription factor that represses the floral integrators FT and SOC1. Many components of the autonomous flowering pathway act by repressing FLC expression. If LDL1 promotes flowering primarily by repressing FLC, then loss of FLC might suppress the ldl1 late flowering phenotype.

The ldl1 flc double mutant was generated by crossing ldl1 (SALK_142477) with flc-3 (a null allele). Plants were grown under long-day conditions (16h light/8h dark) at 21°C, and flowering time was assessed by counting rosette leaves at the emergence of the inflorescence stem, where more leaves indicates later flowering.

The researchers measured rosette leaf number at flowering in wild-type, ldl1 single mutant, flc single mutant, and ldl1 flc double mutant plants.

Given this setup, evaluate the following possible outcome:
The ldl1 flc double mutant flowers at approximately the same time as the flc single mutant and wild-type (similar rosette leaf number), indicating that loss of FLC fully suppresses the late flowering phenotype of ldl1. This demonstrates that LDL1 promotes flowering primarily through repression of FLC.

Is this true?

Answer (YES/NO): NO